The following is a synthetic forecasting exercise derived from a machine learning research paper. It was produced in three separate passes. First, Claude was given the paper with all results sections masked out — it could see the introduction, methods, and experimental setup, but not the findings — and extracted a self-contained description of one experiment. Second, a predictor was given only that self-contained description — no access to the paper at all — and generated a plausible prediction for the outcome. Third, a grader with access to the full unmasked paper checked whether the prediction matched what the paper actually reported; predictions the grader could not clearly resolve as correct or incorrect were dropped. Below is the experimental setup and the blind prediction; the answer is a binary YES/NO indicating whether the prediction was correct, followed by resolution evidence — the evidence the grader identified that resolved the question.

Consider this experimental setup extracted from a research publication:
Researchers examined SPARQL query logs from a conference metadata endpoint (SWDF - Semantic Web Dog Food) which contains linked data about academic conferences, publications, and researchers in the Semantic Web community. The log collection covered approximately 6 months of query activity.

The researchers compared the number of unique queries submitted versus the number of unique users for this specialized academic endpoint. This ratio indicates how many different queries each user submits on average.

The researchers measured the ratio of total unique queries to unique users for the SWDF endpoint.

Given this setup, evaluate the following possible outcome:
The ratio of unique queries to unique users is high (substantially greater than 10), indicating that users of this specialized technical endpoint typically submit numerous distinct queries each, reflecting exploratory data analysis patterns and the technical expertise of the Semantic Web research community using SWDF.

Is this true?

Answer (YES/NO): YES